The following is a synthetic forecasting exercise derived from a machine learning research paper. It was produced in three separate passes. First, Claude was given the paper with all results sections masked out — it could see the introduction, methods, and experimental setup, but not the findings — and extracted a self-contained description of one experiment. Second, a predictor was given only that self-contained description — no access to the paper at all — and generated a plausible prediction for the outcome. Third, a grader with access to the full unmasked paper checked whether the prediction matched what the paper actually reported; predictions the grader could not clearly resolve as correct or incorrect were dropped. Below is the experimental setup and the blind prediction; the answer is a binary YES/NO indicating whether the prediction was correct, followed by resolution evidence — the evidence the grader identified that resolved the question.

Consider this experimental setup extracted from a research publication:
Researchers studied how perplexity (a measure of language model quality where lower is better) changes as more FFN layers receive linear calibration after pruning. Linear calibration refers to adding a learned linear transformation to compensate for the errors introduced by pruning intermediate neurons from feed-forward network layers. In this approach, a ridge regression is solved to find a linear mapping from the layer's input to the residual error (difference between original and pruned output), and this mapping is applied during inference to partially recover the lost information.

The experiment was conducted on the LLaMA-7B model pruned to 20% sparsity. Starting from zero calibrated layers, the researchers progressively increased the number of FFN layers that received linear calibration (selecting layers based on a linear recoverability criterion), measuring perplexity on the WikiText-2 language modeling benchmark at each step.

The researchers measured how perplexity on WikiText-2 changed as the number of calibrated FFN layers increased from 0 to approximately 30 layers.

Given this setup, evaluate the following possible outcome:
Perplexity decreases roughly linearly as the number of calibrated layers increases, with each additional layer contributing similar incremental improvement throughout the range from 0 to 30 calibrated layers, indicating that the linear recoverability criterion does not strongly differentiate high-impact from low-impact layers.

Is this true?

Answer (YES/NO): NO